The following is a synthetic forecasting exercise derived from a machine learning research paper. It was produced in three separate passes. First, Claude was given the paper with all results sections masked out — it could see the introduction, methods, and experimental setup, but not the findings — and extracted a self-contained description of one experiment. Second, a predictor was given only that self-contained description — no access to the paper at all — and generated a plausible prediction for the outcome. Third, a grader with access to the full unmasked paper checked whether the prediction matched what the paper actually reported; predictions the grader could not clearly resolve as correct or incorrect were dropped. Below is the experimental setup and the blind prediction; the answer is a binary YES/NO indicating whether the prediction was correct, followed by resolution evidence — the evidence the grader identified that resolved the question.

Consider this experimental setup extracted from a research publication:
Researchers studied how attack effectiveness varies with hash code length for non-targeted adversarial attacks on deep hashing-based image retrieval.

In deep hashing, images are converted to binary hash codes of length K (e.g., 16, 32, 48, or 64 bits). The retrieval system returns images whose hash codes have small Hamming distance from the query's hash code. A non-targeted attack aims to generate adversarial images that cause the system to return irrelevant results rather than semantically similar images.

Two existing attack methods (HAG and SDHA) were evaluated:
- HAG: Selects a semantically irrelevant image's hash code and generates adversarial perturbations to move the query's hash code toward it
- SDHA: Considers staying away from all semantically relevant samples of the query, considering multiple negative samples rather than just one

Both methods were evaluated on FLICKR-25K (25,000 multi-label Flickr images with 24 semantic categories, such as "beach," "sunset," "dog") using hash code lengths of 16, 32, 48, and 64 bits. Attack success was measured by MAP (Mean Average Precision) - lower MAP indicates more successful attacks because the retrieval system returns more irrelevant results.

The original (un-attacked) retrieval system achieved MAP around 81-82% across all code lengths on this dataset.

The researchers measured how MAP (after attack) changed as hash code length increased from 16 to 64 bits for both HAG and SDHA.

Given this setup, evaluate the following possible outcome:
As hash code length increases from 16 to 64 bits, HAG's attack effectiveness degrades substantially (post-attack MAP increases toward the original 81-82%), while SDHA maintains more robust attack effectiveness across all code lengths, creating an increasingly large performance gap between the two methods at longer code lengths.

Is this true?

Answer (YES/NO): NO